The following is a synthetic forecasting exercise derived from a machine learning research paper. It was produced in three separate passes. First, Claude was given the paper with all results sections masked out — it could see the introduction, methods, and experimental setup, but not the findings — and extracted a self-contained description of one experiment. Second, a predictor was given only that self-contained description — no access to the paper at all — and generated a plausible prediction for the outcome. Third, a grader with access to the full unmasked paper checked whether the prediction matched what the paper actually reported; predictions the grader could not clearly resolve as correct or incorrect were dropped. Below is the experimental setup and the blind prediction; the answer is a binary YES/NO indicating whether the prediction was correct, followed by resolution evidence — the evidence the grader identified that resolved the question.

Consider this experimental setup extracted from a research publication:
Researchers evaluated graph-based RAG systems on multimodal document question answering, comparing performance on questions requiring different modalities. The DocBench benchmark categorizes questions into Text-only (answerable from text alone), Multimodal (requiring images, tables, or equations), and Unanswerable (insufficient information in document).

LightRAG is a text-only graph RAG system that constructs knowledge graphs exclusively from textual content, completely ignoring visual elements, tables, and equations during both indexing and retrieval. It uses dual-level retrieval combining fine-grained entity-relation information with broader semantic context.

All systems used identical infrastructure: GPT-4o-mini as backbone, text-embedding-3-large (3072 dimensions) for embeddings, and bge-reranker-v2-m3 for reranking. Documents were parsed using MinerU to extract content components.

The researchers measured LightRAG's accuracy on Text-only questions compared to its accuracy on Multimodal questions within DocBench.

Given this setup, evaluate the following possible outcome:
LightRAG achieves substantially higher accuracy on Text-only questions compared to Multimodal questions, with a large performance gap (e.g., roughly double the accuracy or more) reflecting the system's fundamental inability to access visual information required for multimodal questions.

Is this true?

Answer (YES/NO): NO